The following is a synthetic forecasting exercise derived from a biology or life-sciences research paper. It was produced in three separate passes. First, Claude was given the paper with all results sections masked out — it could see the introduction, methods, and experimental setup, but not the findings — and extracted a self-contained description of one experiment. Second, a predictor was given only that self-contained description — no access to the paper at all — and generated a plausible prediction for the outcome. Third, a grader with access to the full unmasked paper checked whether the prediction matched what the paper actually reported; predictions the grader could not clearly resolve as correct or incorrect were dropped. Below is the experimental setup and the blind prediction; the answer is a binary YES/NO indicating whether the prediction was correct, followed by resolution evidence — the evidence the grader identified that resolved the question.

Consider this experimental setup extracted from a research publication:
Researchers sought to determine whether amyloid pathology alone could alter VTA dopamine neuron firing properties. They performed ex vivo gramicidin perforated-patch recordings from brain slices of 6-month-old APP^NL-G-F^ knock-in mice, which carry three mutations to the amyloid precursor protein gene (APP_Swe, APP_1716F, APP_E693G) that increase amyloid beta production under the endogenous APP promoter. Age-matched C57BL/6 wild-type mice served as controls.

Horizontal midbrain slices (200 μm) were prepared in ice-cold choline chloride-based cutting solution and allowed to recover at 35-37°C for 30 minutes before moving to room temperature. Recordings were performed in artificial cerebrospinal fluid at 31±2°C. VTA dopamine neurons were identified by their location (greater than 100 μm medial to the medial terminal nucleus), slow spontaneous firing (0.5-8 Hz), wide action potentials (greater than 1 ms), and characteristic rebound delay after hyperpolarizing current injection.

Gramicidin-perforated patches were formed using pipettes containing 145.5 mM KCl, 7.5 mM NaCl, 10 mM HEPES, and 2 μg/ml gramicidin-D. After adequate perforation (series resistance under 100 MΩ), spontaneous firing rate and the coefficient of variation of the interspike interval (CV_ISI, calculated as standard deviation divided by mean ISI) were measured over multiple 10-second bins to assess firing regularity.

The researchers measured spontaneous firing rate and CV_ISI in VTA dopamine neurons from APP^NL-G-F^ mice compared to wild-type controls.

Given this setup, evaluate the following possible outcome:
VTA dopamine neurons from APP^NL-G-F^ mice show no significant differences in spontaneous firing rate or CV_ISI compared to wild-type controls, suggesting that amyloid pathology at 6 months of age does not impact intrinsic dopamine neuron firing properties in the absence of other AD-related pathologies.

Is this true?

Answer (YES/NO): YES